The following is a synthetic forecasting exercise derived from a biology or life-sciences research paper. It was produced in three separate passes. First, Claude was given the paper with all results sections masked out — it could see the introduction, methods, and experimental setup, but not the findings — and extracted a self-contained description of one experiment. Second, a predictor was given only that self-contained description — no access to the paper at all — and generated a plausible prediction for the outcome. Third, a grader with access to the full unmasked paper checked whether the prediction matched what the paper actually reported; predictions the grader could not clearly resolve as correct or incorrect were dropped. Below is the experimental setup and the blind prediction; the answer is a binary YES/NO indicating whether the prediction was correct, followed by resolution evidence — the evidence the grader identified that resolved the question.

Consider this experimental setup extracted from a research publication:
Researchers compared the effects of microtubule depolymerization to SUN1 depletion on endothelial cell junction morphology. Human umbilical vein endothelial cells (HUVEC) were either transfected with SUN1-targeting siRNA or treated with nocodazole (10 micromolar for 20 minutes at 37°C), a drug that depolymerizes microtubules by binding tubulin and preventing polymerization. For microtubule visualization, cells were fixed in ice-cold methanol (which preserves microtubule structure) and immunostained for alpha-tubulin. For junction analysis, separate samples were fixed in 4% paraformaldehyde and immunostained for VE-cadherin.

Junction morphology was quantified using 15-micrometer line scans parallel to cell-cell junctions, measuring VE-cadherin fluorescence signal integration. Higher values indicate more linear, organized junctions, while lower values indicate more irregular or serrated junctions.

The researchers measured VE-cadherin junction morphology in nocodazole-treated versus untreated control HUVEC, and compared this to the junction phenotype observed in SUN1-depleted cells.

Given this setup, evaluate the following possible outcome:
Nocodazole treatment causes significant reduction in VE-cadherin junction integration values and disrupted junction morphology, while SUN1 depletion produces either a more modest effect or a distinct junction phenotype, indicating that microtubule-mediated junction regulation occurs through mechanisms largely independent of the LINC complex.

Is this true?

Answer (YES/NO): NO